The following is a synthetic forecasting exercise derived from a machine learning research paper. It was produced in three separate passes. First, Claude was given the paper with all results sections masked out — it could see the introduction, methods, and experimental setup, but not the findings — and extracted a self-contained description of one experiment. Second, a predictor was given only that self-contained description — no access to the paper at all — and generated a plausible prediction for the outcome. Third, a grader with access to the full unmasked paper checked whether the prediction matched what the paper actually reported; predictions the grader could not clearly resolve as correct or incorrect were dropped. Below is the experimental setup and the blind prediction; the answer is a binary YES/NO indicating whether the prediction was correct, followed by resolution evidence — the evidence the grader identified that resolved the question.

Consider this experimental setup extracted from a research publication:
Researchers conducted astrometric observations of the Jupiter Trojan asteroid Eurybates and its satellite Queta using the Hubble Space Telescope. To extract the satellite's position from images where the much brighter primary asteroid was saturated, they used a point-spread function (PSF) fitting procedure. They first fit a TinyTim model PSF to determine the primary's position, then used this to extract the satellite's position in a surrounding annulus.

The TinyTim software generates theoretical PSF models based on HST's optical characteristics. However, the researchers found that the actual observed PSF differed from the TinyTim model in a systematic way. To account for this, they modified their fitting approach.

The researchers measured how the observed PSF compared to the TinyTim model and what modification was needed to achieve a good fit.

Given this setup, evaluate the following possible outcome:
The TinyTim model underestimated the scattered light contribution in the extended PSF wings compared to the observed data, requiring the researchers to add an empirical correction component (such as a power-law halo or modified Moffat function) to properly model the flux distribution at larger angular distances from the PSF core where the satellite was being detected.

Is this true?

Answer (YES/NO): NO